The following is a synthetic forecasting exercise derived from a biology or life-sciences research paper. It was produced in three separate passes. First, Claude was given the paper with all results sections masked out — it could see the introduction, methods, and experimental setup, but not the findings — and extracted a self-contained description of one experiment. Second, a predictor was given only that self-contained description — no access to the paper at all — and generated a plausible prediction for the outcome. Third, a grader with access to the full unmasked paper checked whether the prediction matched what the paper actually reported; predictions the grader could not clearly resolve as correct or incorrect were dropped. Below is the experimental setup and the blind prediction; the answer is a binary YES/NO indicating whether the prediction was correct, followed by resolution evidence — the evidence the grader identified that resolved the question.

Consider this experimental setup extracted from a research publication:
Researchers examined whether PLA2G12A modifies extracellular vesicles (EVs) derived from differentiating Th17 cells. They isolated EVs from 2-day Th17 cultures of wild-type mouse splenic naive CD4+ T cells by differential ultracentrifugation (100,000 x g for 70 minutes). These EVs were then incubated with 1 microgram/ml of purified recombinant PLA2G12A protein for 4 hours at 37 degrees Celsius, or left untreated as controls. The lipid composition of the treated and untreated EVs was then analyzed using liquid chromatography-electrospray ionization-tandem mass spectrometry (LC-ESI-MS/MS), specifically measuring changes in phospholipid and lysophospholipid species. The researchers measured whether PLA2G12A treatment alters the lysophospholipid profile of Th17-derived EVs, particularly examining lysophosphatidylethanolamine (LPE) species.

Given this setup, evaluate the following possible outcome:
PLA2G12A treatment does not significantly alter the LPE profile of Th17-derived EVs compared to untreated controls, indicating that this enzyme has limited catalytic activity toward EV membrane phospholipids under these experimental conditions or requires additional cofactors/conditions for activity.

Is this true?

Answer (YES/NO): NO